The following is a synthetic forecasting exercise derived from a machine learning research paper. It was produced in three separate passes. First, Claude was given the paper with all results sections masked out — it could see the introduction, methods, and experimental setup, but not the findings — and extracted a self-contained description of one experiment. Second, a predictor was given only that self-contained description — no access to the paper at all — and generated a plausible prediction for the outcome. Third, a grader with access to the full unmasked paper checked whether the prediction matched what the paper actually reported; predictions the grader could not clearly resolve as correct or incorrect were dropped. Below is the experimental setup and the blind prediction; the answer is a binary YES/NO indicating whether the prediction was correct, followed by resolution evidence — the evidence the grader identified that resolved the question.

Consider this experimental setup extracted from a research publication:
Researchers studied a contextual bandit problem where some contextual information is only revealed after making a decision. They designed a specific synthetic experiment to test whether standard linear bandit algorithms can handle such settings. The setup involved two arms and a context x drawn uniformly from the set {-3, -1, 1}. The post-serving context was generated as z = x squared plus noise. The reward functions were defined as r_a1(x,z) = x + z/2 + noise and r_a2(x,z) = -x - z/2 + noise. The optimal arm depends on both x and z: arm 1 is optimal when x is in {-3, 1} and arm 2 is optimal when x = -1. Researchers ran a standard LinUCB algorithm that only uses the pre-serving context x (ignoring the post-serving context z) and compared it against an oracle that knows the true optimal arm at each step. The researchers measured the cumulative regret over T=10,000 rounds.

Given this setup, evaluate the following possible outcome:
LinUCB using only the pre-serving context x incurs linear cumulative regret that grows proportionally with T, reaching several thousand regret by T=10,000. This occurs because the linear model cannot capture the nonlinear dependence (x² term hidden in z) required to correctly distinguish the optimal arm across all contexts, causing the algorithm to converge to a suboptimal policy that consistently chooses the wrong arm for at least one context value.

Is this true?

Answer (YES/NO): YES